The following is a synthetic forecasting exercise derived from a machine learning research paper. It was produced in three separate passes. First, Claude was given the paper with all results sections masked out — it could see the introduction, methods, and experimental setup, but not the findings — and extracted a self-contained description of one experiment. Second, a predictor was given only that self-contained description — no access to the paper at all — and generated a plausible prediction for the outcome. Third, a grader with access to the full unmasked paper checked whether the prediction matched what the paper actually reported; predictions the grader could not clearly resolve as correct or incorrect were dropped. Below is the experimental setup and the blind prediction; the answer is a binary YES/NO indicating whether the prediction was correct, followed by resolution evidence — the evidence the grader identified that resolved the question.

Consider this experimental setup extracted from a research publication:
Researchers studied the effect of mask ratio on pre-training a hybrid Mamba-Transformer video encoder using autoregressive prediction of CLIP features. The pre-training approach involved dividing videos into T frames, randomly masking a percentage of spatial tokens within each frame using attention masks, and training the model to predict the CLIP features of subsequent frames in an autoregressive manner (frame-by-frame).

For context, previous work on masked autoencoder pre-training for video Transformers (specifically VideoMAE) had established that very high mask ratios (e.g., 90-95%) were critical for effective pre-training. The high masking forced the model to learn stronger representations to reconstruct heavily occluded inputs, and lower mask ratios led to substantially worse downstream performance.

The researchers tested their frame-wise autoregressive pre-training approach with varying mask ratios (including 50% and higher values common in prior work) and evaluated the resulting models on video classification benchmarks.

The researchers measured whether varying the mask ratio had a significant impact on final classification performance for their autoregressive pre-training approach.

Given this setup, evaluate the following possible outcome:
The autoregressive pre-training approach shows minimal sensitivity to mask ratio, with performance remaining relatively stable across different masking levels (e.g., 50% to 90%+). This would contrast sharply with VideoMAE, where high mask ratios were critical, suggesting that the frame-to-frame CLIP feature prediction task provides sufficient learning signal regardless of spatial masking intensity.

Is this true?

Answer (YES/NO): YES